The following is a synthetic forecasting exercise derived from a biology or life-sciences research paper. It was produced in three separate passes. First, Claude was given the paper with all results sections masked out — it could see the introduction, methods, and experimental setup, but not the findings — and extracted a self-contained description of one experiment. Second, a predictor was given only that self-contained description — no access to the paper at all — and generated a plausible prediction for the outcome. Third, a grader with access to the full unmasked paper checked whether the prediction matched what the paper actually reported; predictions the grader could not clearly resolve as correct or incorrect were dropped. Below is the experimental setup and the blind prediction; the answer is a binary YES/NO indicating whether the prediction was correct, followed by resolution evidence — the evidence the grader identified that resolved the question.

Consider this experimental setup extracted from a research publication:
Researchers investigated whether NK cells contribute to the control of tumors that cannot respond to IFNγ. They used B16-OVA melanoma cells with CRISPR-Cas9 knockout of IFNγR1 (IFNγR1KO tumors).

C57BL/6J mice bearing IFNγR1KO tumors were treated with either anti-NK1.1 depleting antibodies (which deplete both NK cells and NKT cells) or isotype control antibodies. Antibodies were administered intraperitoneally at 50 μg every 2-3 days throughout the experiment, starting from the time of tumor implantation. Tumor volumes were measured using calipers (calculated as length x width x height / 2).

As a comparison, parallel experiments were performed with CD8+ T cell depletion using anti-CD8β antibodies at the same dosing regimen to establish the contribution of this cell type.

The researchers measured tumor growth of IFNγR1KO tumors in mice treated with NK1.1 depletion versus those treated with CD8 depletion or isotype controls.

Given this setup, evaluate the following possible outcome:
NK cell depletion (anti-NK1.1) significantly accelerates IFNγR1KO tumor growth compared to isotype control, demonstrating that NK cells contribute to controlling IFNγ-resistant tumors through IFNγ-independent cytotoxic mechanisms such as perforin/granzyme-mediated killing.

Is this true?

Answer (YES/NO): NO